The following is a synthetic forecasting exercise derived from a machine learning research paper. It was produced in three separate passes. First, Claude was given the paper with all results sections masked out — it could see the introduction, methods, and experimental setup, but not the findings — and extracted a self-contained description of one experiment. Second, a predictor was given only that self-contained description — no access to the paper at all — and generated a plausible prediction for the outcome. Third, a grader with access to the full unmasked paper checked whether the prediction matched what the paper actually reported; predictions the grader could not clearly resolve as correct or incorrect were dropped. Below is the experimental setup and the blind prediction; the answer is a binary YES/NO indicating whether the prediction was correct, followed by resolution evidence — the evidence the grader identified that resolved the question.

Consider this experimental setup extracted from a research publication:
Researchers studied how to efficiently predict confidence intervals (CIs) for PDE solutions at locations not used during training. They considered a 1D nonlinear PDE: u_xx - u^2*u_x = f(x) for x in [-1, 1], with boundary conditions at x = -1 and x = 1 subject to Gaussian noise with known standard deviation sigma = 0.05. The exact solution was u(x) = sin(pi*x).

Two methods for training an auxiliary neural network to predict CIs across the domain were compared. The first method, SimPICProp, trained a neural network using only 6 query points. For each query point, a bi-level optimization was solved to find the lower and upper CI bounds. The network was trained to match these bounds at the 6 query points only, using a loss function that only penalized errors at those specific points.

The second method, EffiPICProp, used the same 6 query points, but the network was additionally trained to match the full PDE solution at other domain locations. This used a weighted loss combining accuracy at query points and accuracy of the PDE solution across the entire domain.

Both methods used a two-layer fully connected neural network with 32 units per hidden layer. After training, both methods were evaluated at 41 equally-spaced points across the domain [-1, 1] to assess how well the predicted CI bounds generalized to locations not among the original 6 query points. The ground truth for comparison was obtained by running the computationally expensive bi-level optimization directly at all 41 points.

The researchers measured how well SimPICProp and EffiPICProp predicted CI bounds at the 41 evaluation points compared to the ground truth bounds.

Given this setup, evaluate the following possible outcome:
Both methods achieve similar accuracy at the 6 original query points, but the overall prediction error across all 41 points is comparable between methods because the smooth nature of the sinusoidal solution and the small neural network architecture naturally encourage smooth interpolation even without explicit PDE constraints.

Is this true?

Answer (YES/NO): NO